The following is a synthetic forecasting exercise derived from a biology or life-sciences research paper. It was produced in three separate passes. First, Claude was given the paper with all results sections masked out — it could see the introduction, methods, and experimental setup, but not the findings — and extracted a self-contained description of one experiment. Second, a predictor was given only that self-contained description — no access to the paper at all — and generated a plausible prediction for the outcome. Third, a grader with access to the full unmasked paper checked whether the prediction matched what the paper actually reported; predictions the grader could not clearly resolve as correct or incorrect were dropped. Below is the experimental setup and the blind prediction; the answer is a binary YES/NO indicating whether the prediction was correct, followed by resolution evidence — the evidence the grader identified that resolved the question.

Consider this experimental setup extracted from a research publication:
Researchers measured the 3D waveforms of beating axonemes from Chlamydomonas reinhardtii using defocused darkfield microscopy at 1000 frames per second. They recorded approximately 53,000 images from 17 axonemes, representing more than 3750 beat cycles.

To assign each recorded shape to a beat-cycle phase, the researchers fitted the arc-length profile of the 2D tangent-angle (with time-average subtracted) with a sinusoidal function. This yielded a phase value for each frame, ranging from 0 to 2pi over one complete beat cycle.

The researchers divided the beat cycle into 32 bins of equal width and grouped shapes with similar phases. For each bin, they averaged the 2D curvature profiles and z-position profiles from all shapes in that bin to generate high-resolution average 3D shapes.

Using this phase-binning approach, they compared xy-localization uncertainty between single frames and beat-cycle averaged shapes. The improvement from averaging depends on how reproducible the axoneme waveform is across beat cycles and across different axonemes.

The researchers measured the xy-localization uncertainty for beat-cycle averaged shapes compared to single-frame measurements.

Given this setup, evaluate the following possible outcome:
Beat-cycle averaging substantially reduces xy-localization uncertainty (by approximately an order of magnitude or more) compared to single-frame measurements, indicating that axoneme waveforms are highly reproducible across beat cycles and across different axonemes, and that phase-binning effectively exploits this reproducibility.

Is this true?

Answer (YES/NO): YES